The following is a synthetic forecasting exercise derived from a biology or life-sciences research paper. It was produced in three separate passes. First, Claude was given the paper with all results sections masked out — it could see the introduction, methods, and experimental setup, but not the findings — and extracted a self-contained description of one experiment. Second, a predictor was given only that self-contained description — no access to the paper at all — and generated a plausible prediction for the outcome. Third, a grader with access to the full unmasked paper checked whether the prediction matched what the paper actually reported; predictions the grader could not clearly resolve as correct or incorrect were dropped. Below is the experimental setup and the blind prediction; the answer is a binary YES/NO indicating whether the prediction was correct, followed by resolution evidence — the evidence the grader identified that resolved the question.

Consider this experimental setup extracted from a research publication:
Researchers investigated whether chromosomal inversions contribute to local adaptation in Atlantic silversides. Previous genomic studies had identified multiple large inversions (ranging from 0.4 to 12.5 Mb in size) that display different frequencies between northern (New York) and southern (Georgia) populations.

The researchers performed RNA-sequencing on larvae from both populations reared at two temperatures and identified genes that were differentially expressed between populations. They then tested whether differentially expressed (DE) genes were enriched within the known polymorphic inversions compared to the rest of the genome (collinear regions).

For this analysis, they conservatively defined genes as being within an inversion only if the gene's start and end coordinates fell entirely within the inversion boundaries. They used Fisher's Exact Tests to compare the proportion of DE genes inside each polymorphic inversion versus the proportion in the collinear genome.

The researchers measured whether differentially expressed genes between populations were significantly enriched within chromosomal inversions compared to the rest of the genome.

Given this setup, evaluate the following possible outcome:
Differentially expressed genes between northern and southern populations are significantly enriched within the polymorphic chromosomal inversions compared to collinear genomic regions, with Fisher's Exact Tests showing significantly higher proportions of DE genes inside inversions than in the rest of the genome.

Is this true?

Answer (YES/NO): NO